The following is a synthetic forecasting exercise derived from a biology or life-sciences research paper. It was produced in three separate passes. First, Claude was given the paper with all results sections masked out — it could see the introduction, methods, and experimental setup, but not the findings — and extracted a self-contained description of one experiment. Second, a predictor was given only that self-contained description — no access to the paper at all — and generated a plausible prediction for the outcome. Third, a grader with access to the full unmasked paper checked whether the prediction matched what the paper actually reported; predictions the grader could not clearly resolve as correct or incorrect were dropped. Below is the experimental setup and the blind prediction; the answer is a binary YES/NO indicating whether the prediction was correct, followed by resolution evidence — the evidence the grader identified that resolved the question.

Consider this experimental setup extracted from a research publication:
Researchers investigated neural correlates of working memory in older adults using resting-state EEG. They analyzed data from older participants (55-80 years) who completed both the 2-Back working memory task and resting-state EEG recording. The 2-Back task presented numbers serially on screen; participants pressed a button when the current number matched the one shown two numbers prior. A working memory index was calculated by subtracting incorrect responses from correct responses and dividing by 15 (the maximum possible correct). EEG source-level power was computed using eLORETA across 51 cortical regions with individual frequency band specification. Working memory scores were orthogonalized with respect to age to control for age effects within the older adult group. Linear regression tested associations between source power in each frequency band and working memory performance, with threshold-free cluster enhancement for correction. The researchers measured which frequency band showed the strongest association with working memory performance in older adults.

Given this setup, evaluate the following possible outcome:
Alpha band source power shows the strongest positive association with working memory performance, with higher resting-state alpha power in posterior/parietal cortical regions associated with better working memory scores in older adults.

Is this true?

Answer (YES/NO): YES